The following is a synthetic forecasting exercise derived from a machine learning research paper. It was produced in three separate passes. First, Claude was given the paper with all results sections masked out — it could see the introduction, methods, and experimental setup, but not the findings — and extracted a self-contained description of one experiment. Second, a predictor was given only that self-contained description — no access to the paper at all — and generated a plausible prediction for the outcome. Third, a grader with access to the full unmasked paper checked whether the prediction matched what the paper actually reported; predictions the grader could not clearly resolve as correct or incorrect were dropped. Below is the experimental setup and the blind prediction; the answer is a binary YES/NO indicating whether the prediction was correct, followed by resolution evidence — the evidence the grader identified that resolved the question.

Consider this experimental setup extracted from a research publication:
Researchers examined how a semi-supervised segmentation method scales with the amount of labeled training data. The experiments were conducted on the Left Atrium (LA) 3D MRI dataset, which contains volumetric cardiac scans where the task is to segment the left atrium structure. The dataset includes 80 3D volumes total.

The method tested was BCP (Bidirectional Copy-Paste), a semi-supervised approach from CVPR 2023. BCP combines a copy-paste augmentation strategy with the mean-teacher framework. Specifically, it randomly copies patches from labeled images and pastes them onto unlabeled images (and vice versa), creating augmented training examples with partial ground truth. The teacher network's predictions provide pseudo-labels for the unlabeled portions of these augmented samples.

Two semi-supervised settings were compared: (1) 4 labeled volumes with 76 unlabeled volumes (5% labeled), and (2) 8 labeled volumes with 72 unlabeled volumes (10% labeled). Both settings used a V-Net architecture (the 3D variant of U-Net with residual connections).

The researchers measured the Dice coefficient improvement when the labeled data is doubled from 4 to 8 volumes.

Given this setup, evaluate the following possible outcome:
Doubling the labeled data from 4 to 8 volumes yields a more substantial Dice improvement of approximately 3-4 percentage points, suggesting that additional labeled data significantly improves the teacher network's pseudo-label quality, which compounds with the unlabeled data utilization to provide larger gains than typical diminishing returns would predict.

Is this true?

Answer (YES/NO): NO